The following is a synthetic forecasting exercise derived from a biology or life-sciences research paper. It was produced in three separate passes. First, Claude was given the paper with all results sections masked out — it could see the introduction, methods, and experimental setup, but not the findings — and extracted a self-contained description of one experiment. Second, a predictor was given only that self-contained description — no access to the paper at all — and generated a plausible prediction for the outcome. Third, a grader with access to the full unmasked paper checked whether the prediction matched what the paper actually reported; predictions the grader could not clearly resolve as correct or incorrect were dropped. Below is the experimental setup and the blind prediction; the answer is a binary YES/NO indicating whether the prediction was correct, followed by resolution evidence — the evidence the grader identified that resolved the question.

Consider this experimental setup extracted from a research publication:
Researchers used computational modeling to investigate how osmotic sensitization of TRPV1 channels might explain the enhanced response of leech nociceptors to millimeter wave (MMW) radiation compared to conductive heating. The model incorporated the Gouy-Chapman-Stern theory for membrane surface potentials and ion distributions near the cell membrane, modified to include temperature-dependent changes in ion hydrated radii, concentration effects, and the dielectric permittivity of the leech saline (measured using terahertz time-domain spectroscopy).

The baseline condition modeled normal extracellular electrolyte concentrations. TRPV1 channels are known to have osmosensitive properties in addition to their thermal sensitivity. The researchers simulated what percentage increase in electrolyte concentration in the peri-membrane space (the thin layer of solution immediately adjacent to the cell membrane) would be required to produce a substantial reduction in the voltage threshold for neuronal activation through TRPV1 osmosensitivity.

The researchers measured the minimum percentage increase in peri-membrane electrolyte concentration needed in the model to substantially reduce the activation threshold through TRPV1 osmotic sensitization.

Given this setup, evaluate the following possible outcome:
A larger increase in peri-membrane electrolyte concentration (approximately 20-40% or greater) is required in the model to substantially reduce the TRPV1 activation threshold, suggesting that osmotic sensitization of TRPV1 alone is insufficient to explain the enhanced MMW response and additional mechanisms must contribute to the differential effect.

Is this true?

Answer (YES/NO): NO